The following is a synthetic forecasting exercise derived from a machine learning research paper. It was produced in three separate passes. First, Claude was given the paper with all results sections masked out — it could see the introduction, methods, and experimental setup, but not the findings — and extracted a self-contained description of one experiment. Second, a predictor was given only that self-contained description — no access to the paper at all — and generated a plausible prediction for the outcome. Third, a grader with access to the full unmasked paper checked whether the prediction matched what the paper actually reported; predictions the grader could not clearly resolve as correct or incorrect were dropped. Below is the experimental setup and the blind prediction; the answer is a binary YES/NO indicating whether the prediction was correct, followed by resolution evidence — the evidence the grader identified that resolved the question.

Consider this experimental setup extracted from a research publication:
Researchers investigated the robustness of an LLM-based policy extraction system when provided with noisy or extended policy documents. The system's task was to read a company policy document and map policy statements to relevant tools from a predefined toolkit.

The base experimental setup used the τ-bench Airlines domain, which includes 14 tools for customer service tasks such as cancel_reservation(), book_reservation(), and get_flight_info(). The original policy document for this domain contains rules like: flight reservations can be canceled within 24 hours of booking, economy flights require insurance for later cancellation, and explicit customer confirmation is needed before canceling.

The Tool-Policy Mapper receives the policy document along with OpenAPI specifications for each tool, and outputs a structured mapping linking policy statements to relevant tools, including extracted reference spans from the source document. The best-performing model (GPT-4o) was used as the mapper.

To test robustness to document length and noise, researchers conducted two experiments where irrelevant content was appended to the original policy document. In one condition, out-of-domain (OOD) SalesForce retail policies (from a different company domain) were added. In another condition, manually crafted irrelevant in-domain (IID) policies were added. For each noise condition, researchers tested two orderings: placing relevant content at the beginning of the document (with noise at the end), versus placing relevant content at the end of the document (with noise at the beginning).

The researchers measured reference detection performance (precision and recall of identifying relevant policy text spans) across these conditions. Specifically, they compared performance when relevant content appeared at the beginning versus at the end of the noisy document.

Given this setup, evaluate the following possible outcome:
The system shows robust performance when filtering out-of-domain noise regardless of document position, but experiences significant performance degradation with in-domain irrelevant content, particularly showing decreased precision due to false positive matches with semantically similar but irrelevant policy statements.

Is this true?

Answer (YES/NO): NO